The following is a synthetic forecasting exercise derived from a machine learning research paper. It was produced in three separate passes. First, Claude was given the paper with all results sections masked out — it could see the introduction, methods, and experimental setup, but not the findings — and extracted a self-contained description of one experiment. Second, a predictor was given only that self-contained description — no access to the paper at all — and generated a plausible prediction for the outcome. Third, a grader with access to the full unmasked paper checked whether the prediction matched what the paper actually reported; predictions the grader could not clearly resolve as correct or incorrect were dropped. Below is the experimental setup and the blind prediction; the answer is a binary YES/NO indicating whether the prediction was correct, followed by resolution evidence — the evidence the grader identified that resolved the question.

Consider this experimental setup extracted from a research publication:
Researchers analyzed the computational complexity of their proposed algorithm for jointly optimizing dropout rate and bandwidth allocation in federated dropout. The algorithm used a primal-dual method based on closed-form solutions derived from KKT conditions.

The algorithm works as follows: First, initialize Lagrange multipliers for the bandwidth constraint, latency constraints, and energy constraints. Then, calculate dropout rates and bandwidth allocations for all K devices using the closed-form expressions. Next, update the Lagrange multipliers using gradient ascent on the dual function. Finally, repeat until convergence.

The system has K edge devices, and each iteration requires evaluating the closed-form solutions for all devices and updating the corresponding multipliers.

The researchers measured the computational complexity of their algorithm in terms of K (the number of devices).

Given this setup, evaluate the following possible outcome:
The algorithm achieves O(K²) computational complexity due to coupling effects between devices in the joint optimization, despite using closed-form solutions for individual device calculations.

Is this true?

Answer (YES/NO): YES